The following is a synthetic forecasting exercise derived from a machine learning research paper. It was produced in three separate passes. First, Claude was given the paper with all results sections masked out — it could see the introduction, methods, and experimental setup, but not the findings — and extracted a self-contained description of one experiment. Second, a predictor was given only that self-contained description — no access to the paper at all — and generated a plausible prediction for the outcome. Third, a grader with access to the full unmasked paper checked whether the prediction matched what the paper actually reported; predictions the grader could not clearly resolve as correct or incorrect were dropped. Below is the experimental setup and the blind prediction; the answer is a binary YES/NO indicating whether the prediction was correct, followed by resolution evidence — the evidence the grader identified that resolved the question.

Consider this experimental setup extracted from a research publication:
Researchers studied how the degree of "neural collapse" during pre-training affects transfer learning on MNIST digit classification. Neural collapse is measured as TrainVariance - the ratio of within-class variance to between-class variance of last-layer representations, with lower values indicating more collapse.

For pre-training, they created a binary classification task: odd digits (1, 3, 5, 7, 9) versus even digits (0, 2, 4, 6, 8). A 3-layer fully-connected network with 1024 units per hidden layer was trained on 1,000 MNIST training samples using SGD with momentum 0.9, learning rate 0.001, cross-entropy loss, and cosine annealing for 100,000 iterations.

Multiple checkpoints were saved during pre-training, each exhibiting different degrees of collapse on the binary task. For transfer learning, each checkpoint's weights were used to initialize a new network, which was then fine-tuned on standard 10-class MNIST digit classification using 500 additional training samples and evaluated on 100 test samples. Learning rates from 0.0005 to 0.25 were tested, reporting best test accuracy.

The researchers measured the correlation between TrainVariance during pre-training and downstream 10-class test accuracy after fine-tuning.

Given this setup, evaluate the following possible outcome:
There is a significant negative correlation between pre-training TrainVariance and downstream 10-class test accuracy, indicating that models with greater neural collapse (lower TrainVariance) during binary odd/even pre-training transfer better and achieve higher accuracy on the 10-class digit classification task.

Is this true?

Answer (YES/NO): NO